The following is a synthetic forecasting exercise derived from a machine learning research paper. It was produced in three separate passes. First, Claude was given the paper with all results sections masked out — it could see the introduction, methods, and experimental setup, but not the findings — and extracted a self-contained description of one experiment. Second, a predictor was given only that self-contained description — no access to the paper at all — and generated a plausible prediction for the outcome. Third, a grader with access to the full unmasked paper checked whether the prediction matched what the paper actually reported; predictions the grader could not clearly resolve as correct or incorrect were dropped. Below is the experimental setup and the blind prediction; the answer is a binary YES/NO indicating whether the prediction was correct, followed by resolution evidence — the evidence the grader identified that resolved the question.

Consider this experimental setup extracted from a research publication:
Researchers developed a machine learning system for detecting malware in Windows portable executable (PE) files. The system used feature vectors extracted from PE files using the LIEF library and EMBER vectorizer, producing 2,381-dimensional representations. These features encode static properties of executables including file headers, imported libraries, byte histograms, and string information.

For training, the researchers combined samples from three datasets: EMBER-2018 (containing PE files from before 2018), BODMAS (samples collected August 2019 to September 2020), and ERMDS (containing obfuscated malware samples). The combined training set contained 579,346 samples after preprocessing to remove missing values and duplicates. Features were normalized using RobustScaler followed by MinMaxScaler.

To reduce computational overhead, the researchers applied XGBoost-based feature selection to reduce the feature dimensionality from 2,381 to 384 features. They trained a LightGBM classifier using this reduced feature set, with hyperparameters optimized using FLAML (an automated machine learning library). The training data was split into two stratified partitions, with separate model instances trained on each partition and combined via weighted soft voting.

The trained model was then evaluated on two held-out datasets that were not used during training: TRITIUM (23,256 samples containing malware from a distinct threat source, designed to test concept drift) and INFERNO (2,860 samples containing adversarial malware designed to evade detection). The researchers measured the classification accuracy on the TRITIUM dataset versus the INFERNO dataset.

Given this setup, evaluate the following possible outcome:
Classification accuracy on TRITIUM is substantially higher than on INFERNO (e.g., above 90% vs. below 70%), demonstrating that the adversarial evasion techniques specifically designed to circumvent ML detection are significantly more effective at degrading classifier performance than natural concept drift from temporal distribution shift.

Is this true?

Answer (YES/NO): NO